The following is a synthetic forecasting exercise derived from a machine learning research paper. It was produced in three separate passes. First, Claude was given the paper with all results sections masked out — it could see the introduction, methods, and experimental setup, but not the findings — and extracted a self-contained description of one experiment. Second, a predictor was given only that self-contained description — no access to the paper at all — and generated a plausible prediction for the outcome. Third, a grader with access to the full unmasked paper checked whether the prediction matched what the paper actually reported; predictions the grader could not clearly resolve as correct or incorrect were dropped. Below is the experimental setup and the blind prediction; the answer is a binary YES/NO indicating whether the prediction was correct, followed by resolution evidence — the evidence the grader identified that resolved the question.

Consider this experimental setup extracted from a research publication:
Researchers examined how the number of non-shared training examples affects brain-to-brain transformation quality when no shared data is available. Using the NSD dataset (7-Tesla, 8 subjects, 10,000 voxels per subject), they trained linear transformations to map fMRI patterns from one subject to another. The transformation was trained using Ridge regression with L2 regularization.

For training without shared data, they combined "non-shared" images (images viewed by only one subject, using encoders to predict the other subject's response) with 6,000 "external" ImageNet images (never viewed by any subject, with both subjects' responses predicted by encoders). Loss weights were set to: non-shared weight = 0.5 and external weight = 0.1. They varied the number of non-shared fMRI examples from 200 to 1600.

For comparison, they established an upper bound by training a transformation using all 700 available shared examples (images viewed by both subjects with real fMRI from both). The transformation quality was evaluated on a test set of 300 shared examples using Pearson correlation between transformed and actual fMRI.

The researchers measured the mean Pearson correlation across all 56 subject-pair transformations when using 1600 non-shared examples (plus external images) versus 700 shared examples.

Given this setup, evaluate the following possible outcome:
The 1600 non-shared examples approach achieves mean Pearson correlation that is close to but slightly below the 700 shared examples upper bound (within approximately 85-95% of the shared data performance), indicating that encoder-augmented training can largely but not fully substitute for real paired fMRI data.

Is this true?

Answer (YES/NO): NO